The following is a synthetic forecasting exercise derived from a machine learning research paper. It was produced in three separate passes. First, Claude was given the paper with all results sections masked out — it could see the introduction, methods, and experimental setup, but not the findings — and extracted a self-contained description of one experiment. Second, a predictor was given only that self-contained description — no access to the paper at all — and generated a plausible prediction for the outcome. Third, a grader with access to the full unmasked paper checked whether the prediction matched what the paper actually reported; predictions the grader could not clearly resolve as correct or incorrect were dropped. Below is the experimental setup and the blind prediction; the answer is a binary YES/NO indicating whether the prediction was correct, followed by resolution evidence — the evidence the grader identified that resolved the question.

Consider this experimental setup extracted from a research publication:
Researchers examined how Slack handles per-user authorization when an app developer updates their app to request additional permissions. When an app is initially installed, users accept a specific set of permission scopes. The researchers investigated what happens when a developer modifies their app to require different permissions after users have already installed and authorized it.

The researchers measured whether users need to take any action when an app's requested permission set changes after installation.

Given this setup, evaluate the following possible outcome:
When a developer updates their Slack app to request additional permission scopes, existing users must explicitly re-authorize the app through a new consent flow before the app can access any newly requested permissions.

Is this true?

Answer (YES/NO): YES